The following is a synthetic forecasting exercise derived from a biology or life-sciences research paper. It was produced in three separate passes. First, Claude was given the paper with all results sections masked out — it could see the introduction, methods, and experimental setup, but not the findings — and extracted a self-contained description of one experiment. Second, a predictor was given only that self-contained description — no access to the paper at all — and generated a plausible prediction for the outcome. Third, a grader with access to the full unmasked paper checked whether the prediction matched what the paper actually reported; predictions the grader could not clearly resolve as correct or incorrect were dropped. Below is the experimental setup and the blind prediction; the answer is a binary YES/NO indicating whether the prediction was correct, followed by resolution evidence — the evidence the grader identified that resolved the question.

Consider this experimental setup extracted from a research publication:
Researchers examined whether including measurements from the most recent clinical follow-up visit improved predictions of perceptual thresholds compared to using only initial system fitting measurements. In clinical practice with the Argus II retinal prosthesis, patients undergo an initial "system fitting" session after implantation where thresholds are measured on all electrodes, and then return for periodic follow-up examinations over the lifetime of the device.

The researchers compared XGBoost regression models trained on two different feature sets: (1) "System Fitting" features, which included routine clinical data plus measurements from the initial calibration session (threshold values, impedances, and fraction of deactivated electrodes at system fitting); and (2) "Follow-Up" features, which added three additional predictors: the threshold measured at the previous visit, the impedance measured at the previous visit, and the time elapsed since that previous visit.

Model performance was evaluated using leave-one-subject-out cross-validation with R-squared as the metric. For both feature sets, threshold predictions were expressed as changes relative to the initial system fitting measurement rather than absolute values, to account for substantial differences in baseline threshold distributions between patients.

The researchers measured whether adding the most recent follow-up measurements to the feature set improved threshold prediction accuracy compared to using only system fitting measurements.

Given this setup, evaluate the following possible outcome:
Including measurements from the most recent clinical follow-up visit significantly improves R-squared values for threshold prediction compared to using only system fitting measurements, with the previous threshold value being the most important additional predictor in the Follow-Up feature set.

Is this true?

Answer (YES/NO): YES